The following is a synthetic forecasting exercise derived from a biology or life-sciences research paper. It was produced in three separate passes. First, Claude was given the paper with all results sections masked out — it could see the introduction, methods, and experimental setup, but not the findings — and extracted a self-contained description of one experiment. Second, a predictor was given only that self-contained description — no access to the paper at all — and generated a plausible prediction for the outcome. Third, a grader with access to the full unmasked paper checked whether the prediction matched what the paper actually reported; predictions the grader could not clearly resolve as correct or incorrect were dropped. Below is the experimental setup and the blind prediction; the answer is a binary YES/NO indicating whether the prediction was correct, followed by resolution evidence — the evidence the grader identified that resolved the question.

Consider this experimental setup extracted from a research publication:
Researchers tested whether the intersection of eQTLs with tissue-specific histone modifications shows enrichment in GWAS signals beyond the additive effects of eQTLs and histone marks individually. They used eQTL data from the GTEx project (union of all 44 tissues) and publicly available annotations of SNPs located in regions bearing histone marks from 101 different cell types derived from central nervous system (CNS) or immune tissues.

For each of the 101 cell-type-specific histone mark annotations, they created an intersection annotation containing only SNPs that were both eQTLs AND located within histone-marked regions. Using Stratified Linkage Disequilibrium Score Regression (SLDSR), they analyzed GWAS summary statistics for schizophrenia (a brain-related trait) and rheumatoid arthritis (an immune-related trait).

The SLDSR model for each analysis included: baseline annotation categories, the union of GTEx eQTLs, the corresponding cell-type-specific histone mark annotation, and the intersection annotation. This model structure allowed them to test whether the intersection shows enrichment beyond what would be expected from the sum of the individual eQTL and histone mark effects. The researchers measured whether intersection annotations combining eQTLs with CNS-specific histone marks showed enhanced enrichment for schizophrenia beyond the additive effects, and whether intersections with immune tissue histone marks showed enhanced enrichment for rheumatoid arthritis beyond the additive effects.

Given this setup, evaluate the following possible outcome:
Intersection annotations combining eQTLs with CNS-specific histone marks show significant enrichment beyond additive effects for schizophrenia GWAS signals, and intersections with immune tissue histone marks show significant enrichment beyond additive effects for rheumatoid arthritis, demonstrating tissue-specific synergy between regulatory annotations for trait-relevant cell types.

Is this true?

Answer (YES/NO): NO